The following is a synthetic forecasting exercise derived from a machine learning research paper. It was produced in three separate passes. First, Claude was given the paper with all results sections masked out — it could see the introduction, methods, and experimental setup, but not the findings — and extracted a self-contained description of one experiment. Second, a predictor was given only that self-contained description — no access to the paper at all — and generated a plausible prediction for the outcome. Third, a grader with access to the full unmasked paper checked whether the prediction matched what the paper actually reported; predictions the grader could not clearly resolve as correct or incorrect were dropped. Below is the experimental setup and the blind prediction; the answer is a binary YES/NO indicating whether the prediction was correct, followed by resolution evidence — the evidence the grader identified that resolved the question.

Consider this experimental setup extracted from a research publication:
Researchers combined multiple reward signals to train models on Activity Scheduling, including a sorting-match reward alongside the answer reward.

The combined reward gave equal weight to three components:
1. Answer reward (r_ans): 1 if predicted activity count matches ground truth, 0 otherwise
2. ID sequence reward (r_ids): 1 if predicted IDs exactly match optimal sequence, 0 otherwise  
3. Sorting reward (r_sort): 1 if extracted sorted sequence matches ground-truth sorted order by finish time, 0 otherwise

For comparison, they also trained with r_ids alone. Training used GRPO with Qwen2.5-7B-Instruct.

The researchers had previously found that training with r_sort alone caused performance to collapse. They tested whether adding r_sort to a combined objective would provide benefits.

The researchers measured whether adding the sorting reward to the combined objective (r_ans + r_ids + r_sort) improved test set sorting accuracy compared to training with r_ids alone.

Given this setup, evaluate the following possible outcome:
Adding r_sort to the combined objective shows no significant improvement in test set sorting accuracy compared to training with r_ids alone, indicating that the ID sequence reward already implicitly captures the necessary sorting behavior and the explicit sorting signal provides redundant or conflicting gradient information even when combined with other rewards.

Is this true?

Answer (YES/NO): YES